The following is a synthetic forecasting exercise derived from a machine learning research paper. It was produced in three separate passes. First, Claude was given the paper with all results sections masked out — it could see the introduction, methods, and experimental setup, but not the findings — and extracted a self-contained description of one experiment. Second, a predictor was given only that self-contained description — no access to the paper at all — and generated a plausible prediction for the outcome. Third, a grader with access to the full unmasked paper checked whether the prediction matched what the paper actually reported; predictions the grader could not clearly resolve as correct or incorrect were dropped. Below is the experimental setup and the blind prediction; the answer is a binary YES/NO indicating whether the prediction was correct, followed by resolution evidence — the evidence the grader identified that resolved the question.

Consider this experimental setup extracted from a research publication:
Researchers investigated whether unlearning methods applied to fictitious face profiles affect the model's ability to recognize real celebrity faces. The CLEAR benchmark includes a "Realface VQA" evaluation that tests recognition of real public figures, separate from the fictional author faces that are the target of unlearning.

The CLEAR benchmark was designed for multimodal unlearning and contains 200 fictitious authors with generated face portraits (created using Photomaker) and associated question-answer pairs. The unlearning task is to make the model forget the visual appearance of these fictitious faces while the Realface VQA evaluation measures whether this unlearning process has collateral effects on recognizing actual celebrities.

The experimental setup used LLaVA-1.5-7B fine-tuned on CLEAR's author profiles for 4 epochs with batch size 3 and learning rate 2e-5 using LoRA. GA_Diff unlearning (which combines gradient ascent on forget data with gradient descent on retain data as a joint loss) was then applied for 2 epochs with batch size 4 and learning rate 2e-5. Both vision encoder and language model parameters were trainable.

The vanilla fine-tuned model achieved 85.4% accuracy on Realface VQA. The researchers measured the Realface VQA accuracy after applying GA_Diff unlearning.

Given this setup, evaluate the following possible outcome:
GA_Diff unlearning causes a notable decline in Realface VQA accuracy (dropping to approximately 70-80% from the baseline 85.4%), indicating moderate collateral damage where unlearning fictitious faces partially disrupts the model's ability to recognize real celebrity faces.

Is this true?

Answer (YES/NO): YES